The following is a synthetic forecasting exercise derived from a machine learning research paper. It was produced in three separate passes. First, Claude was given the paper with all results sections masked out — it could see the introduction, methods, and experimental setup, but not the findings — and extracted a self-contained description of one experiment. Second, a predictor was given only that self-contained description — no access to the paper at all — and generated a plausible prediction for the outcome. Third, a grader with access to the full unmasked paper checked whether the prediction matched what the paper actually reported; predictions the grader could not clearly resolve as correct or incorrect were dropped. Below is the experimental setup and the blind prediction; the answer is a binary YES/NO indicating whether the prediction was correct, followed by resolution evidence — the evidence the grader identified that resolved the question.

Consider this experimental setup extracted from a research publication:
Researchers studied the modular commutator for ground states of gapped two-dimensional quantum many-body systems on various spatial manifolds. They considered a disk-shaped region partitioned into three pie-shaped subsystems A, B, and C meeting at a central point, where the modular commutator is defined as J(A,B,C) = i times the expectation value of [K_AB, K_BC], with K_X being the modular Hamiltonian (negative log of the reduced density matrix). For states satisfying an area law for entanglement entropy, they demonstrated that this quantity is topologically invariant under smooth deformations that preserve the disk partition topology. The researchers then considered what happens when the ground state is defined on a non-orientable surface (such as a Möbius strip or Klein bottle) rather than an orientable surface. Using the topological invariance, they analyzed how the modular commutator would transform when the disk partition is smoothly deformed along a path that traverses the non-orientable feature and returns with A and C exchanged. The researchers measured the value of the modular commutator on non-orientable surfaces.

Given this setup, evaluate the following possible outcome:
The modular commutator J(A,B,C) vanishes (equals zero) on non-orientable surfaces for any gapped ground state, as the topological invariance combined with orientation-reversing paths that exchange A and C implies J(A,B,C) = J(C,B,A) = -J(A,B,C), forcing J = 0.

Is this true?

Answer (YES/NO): YES